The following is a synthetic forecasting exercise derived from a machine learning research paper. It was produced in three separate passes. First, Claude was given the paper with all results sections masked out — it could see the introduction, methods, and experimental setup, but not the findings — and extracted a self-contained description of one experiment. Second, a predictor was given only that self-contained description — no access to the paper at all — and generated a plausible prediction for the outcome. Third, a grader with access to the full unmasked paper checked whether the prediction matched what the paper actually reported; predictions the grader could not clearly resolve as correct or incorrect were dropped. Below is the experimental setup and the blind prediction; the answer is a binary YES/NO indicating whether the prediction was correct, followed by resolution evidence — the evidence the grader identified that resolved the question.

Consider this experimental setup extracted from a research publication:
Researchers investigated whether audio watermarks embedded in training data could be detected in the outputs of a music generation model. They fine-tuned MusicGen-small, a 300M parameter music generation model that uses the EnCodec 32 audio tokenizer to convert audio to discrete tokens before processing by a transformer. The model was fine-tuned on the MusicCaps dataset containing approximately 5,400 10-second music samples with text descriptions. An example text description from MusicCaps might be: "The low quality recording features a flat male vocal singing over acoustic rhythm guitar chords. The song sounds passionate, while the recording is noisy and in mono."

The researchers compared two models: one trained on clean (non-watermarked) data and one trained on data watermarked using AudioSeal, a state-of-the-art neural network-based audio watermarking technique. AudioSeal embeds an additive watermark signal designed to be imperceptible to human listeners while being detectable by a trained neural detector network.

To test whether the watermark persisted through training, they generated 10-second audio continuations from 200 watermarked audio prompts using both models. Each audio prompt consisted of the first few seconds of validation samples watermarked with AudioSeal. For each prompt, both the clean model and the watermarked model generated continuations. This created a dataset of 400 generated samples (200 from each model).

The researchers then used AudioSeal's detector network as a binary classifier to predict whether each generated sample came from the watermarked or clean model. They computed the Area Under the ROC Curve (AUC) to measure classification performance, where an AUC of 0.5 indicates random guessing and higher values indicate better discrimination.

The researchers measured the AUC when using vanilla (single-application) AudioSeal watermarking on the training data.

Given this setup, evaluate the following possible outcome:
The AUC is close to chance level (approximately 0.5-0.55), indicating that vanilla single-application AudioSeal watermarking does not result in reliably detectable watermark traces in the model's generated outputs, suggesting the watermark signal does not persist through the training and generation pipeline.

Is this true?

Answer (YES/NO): YES